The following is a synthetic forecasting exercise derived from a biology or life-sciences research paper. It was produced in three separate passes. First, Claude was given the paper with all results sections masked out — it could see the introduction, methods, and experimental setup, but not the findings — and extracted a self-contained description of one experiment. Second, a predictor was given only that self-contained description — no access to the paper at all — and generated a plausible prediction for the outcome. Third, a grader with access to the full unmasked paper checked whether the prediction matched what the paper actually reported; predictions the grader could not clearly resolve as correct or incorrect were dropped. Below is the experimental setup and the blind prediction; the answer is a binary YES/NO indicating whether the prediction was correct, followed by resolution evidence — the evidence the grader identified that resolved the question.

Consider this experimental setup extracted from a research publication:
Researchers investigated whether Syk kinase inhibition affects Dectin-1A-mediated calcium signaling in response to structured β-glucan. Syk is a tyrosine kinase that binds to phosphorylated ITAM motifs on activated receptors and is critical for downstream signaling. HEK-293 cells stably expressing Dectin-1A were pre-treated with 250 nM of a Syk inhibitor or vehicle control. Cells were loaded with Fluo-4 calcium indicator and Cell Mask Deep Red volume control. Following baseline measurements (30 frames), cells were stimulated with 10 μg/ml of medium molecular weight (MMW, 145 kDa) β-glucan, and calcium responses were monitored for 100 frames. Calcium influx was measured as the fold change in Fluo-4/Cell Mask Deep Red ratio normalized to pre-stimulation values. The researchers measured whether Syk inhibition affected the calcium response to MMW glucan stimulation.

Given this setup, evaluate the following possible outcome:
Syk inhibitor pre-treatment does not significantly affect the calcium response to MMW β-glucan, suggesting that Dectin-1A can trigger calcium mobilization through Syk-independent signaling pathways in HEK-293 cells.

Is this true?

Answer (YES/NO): NO